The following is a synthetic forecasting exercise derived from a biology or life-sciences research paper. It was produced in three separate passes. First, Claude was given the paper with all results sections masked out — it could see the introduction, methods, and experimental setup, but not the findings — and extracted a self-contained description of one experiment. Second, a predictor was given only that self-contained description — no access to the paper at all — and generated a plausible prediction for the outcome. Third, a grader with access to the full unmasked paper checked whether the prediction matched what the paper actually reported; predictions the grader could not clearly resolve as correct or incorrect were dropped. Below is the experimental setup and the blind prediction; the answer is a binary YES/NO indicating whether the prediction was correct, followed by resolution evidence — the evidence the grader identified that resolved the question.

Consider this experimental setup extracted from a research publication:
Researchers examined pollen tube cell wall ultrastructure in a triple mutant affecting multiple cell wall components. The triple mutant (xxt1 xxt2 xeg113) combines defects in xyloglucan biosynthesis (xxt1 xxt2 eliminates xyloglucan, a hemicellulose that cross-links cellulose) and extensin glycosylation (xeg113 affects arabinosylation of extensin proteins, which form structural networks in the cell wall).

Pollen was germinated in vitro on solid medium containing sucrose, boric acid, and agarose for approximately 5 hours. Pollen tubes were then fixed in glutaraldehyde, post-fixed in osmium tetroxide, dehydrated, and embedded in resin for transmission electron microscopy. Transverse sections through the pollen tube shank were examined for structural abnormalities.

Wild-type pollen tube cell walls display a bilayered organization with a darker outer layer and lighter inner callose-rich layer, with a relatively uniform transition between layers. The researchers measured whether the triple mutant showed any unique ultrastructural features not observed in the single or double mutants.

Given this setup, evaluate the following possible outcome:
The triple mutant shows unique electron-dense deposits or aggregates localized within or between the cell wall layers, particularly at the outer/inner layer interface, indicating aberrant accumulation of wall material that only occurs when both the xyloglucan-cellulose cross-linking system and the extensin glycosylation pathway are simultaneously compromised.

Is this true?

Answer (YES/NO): YES